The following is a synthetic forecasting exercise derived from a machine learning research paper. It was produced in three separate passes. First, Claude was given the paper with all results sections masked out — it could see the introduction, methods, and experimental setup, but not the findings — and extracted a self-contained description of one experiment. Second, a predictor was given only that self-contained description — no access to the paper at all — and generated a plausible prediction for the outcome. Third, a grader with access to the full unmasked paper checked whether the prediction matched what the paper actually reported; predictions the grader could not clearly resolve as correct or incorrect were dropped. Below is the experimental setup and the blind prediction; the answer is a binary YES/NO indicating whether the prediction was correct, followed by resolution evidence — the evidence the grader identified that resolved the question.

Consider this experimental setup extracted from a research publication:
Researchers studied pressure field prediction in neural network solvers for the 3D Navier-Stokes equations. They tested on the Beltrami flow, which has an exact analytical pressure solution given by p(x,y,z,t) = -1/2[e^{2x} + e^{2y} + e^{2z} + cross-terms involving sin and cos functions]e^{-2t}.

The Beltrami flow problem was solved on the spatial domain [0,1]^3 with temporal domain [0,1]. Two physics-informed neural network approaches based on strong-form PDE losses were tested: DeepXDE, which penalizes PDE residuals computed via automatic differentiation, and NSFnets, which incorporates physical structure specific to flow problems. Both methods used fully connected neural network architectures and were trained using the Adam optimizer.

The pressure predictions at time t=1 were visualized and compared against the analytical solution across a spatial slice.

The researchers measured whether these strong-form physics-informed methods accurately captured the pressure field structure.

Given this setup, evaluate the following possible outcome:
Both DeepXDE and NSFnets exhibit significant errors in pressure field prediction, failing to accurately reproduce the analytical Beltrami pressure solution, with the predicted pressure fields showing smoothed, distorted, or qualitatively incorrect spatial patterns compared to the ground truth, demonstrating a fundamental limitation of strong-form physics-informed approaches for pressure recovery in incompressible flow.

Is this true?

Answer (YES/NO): YES